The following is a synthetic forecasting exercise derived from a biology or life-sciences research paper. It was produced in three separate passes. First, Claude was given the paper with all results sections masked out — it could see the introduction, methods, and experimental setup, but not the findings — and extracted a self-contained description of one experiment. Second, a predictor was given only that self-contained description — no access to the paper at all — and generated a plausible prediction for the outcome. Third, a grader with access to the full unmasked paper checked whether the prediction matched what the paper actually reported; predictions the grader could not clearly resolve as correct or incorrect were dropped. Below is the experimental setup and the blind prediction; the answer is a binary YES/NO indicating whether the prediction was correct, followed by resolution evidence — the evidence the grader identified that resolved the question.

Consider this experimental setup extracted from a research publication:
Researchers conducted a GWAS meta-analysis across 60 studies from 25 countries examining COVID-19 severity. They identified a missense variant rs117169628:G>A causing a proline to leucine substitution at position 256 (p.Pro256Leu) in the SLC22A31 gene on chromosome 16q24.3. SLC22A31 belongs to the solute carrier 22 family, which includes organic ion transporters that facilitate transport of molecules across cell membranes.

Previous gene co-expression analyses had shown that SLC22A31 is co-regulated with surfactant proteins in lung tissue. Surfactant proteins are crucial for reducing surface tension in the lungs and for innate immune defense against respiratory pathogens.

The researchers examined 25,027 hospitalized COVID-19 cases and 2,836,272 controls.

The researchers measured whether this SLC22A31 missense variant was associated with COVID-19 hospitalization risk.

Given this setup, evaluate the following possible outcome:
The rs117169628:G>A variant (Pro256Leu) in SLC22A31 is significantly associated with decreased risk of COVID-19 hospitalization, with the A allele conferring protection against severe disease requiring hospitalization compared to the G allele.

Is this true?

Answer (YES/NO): NO